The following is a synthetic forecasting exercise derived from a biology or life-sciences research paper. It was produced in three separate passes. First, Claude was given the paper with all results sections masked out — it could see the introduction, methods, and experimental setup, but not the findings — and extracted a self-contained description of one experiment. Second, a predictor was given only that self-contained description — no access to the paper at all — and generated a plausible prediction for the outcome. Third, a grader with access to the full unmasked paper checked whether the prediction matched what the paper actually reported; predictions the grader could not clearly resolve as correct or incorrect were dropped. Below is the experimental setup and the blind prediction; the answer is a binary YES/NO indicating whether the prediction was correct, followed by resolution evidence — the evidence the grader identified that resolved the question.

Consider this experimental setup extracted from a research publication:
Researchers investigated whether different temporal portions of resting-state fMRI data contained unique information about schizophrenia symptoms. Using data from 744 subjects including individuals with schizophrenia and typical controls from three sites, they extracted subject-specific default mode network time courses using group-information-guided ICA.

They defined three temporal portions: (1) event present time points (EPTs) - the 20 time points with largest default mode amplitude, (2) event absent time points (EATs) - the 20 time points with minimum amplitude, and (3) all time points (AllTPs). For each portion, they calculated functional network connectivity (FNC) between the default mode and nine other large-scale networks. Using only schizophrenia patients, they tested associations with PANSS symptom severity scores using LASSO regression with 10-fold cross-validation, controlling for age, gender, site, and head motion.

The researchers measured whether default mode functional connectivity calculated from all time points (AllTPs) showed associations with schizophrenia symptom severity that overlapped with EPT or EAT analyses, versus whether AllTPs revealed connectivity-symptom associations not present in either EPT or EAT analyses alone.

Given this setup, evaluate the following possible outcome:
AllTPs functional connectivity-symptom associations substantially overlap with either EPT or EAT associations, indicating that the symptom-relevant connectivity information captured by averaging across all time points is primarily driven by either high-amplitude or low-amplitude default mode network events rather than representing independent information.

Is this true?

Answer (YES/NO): NO